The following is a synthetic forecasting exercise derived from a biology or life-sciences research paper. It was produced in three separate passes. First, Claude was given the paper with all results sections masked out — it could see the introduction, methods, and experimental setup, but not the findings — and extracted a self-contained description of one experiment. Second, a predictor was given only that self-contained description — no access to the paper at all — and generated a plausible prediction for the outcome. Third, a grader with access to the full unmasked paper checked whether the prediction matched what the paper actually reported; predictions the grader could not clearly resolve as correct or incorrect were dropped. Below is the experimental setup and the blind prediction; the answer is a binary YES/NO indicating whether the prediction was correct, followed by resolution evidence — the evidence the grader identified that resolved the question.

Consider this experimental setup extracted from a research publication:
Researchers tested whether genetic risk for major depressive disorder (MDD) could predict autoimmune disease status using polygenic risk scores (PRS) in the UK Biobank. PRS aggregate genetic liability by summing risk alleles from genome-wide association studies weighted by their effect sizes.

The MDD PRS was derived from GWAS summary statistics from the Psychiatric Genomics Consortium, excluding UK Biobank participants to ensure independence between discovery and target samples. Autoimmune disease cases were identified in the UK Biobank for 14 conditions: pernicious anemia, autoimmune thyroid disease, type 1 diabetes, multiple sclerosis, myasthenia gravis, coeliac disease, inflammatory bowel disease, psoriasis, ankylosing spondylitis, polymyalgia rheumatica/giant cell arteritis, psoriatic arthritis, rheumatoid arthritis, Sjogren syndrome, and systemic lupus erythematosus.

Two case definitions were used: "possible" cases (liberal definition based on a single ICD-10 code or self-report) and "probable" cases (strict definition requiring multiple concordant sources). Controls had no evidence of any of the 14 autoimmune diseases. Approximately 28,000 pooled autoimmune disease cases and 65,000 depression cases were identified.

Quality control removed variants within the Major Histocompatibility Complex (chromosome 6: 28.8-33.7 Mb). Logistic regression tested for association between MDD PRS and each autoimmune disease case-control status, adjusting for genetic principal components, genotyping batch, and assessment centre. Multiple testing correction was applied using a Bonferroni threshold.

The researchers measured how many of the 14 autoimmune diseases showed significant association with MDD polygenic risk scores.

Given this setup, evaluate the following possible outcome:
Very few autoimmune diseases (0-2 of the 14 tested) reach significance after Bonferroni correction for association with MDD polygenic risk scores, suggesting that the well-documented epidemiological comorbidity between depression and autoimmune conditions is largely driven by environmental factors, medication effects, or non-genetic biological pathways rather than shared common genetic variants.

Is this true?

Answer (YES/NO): NO